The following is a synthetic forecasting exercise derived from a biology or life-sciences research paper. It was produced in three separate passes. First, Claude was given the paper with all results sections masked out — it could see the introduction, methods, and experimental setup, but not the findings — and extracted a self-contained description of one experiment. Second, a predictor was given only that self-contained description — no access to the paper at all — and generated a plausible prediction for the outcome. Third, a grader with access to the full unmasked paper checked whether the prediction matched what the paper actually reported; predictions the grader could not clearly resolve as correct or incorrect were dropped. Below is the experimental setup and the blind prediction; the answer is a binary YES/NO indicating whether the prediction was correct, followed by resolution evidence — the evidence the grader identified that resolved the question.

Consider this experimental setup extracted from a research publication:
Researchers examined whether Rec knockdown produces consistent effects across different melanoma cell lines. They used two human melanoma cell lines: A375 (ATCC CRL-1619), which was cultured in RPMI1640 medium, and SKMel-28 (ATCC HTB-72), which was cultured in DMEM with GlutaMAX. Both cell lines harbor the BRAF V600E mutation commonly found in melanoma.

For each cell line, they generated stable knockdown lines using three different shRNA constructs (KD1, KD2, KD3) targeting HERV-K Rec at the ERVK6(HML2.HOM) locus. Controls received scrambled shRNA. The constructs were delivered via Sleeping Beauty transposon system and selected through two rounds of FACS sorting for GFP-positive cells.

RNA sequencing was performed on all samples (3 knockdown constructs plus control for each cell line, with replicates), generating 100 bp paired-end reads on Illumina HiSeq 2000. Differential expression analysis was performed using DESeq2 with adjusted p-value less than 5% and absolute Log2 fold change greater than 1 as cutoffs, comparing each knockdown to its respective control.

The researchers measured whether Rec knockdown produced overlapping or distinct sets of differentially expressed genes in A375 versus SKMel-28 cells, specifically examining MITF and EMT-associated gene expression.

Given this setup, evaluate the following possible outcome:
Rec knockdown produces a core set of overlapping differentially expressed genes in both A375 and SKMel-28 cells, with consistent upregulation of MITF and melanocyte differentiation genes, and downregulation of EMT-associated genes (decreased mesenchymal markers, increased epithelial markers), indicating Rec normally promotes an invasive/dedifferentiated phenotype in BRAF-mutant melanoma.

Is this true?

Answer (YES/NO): NO